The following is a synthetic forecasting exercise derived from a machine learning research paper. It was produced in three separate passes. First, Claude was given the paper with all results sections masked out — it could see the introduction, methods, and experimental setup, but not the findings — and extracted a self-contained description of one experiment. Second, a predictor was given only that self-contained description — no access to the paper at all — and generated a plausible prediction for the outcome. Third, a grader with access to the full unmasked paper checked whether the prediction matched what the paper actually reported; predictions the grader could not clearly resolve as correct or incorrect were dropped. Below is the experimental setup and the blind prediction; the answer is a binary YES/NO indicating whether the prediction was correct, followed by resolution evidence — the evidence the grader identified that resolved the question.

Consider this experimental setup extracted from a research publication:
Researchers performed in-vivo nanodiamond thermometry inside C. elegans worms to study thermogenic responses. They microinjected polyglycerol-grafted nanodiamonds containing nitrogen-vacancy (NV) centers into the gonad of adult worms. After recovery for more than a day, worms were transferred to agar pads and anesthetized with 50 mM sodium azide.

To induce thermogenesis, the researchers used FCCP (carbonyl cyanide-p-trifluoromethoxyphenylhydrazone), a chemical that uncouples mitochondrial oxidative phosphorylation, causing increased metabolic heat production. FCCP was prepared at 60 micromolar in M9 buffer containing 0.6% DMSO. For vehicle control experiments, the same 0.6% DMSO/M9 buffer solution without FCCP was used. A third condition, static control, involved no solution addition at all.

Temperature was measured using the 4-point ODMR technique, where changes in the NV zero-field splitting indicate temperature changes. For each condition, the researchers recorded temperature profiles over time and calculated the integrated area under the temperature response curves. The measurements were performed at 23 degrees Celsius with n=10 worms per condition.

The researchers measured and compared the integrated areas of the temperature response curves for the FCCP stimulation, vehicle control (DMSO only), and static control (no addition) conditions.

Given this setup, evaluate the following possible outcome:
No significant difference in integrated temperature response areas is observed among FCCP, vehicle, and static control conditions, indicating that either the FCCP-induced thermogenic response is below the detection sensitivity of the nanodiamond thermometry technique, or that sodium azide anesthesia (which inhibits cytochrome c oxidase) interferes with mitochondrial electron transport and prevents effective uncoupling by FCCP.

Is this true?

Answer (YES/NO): NO